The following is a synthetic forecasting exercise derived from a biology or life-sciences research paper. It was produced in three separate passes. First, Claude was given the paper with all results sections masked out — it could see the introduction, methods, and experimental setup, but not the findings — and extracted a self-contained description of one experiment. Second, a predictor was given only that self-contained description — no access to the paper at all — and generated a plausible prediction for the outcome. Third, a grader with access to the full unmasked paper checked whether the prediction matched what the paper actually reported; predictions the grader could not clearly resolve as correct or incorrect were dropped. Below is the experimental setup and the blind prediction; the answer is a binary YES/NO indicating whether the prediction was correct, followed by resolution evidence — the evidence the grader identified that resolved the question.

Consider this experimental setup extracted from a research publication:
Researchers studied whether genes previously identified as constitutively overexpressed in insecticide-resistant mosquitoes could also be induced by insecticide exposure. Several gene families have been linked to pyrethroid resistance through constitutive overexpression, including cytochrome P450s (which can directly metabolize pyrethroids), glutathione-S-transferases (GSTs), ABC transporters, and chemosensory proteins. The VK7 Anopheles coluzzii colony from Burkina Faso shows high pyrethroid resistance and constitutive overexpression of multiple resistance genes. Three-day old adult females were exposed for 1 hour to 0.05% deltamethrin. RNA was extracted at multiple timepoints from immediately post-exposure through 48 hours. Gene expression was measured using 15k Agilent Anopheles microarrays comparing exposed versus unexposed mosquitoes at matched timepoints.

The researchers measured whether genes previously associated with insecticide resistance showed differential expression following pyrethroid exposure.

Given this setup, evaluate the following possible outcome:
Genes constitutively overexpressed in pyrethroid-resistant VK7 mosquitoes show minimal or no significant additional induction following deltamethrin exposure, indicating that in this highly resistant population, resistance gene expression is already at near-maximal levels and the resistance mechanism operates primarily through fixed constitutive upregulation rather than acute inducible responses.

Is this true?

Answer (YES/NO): NO